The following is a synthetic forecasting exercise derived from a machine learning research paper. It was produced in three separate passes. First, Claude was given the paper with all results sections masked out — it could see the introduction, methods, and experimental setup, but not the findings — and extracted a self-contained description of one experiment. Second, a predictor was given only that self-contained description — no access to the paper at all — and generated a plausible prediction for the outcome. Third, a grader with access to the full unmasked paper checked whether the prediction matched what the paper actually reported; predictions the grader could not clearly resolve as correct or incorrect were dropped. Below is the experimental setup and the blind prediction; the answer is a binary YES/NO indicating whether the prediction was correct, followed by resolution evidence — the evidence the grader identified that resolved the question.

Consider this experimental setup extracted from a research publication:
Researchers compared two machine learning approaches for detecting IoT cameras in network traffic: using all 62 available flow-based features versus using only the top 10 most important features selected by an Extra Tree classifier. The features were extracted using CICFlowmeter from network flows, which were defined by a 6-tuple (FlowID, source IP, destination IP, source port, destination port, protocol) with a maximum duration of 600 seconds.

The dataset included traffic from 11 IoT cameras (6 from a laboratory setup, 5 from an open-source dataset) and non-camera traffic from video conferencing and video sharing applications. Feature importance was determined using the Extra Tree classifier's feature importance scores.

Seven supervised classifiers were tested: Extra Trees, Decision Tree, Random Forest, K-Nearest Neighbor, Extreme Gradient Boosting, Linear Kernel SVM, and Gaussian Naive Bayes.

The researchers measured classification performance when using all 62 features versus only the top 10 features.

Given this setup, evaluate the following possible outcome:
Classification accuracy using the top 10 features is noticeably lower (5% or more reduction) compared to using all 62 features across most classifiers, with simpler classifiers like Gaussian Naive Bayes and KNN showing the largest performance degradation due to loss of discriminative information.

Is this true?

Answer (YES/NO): NO